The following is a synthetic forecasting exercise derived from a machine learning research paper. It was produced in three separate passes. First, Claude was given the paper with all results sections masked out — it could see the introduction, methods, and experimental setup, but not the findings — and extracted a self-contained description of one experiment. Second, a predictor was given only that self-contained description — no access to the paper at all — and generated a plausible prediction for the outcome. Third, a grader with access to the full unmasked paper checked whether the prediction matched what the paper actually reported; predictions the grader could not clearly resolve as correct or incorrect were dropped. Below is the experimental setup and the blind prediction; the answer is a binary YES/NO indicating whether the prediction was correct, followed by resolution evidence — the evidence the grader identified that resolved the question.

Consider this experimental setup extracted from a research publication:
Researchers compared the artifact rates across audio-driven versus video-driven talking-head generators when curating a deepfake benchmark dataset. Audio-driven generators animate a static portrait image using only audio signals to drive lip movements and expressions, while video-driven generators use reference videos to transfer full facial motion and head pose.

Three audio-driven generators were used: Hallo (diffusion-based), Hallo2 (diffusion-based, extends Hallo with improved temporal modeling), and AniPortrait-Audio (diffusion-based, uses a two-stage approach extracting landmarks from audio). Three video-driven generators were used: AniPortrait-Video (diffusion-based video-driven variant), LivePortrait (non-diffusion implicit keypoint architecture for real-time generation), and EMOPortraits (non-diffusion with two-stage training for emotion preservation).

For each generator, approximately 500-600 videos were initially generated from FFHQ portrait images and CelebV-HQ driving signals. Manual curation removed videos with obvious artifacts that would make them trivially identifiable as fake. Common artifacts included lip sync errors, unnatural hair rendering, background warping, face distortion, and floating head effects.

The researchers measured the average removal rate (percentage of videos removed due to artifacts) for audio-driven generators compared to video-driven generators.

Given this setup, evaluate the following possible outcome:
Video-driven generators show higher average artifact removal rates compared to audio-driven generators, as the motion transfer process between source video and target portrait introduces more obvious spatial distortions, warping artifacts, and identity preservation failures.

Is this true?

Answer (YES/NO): YES